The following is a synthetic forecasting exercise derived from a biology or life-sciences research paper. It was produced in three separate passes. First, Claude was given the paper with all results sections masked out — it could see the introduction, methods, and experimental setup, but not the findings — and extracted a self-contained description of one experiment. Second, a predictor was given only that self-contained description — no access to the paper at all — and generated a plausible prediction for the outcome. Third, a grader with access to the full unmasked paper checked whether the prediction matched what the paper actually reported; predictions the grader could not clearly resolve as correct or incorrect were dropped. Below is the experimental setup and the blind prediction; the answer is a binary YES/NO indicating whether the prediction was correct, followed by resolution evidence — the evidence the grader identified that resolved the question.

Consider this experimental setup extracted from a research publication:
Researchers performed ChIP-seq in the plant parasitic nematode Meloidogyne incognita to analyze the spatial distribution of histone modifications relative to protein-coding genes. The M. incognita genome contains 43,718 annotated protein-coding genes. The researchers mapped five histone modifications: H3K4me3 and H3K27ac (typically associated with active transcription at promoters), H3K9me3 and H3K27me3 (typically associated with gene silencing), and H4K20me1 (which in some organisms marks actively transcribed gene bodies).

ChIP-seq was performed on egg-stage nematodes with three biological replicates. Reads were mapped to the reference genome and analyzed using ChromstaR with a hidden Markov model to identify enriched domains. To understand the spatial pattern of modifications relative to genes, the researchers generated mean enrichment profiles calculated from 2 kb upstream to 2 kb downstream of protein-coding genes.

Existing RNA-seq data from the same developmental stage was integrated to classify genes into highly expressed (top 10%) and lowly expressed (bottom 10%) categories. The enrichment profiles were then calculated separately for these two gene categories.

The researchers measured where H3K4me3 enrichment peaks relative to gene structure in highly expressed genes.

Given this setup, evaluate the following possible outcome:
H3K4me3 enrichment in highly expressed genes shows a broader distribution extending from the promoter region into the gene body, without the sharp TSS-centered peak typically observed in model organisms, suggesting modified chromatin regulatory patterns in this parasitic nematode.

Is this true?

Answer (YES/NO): NO